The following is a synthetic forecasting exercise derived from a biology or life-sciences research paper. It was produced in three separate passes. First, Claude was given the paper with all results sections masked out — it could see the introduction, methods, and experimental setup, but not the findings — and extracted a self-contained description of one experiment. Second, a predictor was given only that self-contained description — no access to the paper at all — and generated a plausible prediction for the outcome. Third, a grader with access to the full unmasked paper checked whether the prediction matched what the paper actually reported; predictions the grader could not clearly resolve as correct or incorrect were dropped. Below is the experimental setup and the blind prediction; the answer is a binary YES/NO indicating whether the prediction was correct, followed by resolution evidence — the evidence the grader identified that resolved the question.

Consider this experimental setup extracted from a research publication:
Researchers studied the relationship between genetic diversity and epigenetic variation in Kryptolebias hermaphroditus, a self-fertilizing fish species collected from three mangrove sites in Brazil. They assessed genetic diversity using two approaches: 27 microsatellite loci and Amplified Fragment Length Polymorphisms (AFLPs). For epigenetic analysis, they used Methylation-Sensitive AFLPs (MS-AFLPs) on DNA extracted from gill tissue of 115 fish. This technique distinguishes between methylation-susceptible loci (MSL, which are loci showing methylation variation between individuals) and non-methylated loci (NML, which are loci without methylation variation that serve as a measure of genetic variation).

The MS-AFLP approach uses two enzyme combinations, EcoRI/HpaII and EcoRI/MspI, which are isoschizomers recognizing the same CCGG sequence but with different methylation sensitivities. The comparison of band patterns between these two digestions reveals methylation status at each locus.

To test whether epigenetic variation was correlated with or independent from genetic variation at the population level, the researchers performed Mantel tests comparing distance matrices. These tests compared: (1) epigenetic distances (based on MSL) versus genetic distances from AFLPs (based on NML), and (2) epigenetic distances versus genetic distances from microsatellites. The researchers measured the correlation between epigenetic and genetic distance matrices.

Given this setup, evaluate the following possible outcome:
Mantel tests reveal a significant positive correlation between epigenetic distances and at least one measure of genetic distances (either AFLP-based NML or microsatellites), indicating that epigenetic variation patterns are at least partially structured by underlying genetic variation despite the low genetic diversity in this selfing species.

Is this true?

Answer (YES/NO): YES